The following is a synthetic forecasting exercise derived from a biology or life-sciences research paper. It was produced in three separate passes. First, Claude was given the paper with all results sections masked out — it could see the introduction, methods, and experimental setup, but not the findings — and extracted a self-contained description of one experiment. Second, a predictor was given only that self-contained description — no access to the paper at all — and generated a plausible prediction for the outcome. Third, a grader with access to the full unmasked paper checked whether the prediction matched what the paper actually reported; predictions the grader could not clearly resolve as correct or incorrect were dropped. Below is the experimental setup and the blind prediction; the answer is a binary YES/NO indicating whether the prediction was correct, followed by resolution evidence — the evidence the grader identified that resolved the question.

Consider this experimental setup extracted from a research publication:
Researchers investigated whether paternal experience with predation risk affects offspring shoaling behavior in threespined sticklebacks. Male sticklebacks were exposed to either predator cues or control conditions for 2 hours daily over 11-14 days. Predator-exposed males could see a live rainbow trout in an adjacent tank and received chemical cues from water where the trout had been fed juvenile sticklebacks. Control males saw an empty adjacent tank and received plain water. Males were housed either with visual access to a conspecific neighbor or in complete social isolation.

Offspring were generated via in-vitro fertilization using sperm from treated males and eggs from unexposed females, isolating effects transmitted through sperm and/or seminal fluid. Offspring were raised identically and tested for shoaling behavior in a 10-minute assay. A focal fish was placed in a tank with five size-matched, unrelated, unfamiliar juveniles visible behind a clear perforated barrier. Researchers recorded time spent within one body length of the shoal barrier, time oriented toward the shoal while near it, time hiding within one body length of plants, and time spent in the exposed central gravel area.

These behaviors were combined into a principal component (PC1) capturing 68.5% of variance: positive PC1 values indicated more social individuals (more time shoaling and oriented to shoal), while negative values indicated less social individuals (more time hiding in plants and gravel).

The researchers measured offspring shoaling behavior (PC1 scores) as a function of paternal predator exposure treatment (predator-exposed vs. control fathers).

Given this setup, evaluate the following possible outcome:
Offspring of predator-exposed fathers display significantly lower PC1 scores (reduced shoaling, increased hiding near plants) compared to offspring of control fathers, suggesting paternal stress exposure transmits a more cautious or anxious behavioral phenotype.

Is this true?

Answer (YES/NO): NO